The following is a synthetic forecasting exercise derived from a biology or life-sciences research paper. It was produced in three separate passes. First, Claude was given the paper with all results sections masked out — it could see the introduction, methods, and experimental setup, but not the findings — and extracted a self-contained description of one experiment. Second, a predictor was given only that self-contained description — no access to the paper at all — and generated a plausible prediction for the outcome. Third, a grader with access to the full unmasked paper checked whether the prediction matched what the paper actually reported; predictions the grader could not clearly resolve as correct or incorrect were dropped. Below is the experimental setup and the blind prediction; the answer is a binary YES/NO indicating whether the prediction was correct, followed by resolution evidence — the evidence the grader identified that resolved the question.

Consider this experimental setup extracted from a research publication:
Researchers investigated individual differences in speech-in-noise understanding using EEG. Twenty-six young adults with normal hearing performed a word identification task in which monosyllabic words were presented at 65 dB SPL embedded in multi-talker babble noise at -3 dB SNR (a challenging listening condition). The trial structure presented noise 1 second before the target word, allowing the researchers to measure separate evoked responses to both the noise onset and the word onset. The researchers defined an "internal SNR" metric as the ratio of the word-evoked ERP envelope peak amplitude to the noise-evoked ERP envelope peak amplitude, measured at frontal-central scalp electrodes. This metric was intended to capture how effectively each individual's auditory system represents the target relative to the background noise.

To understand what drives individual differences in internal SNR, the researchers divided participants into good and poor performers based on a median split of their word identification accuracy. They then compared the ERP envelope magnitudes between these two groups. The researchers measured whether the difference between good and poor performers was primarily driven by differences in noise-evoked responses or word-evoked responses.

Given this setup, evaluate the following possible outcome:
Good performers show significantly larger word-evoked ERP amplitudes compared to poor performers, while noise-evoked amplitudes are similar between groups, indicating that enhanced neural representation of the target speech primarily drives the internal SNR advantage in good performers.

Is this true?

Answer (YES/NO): NO